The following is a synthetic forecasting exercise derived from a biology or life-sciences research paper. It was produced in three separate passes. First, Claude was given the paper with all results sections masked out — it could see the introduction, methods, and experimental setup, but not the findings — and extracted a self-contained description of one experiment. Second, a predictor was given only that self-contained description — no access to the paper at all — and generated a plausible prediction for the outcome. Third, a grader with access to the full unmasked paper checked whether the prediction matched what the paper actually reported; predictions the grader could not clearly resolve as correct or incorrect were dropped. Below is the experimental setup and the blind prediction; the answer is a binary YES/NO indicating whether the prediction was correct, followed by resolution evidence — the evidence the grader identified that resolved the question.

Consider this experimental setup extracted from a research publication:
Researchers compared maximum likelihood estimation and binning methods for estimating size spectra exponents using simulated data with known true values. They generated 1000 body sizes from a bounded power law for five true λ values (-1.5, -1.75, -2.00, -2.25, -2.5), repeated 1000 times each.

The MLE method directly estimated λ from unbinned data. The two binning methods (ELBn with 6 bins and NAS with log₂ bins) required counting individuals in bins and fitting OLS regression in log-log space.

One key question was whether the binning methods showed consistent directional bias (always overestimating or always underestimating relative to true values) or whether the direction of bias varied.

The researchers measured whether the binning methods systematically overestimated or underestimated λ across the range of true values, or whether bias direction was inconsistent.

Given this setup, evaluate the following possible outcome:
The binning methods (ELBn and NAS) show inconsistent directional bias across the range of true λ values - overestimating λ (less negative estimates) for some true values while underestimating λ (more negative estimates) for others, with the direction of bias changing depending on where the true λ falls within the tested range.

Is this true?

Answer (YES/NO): YES